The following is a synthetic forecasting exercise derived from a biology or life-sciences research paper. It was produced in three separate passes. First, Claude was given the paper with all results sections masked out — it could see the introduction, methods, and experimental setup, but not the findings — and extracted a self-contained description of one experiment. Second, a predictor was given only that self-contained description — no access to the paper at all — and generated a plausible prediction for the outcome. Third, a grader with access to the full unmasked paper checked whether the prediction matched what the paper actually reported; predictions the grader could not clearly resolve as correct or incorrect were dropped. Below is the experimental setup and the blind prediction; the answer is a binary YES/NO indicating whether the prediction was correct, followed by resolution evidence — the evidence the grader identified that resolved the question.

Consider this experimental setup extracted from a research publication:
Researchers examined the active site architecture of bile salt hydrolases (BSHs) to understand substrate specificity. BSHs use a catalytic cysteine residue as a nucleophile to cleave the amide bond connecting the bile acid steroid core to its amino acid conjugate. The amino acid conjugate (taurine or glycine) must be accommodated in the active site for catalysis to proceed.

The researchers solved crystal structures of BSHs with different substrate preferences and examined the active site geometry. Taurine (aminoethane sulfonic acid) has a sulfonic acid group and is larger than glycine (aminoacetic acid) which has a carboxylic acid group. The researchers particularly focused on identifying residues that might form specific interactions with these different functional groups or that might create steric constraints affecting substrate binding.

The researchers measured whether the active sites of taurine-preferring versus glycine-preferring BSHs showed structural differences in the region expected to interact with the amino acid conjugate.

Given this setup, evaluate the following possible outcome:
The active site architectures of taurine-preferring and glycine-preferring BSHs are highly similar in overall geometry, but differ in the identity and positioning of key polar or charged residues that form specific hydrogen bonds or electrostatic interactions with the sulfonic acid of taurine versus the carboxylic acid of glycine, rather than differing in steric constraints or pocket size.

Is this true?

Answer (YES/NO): NO